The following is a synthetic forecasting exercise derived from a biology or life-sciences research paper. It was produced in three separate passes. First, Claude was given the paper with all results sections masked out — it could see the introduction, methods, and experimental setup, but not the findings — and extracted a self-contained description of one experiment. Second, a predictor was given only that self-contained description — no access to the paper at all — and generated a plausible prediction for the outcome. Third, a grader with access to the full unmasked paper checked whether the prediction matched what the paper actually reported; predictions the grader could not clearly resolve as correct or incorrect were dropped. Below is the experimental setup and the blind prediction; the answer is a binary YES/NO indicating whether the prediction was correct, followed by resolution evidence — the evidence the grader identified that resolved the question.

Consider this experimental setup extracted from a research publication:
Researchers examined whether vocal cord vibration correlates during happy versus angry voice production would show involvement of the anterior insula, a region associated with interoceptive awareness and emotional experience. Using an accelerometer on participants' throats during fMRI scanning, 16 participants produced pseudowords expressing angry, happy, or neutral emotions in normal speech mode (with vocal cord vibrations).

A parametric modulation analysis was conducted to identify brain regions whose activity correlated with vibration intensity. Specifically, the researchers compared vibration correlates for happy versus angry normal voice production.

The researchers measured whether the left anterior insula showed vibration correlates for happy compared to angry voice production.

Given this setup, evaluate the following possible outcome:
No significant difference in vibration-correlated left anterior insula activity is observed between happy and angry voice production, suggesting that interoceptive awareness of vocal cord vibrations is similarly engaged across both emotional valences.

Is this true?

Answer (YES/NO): NO